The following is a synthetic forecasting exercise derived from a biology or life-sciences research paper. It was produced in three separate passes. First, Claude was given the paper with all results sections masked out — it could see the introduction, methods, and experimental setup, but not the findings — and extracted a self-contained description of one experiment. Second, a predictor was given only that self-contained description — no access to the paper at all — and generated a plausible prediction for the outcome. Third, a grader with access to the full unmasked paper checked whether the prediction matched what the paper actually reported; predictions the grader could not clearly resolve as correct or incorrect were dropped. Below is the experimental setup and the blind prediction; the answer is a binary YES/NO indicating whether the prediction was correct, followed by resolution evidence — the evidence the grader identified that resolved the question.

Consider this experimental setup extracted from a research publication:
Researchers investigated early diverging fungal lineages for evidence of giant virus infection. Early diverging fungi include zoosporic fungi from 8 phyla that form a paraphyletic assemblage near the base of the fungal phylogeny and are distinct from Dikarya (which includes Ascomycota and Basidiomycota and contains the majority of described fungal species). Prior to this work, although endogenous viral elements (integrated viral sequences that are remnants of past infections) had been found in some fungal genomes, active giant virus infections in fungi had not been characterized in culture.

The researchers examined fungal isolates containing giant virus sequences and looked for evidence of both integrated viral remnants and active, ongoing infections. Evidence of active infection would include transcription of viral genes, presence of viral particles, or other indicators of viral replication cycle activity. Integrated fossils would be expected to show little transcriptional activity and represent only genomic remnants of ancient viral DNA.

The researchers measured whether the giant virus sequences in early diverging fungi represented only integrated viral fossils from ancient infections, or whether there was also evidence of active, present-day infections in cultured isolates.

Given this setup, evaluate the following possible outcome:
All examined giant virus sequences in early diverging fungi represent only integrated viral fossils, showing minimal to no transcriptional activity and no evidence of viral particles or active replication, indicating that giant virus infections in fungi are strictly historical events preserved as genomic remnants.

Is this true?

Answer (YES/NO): NO